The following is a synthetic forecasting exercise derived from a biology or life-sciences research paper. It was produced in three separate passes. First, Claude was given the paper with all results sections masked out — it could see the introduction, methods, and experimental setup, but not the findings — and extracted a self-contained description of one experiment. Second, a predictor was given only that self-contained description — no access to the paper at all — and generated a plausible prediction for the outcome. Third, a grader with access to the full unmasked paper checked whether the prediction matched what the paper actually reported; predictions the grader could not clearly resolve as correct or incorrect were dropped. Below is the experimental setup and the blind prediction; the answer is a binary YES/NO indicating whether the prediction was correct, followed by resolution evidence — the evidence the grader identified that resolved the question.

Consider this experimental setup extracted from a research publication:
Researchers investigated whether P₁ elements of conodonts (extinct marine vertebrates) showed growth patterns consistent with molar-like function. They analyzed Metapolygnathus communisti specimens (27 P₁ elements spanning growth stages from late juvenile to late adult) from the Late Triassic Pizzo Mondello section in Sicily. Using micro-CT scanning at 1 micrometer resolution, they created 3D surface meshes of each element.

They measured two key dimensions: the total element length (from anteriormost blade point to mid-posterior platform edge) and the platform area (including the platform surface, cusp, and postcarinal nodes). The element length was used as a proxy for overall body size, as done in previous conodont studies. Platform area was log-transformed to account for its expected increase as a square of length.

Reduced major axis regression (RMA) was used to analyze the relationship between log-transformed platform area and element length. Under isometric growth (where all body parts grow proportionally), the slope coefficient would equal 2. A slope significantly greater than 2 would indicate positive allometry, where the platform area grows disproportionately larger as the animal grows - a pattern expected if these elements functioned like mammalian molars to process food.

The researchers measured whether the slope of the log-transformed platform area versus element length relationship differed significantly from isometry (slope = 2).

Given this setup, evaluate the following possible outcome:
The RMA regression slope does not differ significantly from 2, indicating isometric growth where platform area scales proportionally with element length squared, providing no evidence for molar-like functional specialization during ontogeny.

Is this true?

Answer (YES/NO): NO